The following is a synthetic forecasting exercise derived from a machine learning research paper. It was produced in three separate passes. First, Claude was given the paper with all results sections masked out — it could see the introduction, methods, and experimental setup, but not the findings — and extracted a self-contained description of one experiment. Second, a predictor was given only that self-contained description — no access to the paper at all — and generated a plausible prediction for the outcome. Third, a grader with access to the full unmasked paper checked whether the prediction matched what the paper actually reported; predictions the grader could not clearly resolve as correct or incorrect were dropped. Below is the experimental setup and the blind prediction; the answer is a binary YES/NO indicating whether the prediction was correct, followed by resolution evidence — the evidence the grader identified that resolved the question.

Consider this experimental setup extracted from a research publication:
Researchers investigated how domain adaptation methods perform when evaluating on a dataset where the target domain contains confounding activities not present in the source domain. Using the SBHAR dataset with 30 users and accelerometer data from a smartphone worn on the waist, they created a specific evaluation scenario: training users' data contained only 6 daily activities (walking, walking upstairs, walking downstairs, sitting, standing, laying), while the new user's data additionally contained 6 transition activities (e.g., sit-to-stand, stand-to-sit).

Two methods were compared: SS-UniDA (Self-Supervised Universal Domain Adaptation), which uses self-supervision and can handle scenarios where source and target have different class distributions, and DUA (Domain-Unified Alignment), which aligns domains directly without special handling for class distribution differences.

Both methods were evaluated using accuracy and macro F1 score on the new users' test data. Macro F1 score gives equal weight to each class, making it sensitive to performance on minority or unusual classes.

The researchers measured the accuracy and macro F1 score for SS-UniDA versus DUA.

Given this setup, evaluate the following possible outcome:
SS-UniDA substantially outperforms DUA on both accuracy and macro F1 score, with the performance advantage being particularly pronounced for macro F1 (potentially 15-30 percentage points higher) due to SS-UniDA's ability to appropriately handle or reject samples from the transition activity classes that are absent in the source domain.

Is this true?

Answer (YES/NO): NO